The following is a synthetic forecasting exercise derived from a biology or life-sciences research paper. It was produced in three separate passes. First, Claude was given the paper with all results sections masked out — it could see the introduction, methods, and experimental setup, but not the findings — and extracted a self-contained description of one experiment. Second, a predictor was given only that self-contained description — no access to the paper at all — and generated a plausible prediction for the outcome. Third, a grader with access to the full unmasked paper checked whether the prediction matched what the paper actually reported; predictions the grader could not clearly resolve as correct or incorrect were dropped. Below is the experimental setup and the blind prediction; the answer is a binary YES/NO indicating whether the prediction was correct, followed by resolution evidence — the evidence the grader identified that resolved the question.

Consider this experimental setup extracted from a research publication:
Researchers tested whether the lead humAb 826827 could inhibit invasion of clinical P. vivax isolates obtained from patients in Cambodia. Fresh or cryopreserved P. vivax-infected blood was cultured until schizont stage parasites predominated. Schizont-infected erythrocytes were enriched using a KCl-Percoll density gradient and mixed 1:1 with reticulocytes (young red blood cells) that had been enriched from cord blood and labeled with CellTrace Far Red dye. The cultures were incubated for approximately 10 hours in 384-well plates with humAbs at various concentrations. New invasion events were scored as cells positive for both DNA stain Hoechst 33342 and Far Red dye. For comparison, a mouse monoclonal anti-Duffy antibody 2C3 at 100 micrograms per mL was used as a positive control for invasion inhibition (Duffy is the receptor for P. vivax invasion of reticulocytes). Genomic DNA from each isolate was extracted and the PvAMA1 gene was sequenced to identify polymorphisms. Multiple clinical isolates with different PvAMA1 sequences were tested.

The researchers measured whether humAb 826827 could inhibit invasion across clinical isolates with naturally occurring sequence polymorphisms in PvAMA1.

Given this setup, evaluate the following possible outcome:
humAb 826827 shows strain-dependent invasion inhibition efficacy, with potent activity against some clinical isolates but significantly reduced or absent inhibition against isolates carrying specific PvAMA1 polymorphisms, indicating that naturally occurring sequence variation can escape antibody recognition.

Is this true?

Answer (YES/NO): NO